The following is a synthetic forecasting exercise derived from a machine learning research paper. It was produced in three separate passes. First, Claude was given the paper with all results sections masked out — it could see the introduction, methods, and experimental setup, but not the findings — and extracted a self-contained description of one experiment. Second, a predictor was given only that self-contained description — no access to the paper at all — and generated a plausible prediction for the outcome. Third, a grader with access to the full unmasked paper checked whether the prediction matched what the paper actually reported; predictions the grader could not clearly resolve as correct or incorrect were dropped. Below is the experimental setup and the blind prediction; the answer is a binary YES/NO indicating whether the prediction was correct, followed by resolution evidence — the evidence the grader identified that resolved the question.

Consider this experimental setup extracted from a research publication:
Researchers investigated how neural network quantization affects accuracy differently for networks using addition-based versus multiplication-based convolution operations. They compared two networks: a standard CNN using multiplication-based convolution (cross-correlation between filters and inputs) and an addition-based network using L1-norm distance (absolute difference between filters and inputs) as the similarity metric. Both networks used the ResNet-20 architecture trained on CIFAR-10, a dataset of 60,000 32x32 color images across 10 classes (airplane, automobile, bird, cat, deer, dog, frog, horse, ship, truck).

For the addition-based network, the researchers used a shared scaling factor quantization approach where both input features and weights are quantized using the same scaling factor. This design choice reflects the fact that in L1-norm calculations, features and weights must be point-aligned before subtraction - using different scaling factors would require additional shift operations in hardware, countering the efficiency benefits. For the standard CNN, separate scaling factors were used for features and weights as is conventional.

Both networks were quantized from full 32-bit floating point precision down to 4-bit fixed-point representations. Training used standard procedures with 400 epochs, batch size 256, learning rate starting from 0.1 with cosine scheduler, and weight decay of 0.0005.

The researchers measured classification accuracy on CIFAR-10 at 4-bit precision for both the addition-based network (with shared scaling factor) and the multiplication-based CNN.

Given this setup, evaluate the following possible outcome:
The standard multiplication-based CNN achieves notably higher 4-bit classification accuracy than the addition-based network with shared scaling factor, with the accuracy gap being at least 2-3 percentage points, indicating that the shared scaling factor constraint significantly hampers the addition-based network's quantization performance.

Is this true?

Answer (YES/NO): NO